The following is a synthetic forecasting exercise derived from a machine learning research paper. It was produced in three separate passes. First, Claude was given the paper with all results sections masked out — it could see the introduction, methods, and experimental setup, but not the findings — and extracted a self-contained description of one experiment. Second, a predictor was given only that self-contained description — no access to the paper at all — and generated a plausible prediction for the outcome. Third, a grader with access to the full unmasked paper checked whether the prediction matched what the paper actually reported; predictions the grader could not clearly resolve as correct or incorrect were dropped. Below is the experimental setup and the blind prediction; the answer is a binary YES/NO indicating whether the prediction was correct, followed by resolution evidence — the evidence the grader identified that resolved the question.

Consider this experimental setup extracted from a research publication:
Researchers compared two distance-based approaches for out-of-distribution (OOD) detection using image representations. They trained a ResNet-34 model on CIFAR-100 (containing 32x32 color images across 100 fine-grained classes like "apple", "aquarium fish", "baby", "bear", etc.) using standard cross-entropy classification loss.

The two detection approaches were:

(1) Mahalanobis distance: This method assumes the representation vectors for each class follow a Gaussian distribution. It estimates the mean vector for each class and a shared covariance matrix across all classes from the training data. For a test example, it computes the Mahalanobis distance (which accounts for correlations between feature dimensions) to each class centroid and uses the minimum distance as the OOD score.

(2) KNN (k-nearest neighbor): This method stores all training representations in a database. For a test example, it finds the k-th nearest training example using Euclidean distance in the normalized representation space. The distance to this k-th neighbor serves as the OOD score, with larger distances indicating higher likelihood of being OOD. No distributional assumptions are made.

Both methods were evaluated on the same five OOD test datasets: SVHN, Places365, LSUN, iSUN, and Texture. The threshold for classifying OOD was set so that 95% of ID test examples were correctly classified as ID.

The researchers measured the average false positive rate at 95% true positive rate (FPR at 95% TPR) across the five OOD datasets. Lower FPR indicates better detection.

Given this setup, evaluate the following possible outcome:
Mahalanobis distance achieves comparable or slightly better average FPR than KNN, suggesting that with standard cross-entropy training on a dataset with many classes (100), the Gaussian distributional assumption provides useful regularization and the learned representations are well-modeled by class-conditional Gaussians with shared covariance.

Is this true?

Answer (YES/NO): NO